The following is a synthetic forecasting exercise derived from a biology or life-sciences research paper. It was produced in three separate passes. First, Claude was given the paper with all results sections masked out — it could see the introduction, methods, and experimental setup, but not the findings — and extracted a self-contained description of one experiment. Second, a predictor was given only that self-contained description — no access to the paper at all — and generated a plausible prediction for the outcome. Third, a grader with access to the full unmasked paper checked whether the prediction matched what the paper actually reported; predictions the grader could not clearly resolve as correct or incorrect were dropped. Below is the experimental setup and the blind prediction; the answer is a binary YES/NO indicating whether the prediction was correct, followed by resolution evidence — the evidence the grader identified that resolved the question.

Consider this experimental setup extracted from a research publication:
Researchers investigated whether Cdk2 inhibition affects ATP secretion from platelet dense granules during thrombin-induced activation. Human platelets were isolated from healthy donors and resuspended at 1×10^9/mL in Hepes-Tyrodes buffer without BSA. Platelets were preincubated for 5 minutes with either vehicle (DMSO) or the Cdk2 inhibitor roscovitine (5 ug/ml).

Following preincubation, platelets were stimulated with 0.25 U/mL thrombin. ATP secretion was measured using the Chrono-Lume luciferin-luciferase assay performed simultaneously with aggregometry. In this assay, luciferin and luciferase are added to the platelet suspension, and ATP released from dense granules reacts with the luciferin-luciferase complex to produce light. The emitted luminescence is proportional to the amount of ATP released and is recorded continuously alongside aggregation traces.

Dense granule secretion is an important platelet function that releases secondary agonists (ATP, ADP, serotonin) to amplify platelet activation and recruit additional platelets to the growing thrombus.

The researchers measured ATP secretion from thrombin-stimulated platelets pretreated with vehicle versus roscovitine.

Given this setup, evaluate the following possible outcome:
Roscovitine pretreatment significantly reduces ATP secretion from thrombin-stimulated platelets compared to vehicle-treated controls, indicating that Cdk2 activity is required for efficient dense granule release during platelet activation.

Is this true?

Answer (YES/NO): YES